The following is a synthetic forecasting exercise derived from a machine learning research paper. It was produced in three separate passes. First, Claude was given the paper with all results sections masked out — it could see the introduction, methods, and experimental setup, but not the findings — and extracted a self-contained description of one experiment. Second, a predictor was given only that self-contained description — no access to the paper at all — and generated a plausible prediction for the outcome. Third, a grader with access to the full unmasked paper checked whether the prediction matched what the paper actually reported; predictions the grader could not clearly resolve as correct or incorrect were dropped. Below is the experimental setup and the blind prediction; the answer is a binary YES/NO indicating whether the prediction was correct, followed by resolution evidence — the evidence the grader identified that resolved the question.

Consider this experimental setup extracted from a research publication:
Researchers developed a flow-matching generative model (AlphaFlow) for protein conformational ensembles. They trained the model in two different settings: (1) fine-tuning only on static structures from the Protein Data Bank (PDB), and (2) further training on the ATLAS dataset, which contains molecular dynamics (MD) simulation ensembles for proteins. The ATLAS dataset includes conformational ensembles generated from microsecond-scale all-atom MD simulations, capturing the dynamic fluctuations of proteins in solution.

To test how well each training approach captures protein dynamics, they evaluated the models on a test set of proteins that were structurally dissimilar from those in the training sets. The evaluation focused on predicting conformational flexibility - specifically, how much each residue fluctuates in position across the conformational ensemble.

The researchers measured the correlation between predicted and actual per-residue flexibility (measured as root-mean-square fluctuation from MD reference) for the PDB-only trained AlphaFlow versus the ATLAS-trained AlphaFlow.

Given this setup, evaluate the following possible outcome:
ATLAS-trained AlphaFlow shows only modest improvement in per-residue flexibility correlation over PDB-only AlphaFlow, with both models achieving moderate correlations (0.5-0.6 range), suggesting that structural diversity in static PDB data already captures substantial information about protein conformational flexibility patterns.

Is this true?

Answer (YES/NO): NO